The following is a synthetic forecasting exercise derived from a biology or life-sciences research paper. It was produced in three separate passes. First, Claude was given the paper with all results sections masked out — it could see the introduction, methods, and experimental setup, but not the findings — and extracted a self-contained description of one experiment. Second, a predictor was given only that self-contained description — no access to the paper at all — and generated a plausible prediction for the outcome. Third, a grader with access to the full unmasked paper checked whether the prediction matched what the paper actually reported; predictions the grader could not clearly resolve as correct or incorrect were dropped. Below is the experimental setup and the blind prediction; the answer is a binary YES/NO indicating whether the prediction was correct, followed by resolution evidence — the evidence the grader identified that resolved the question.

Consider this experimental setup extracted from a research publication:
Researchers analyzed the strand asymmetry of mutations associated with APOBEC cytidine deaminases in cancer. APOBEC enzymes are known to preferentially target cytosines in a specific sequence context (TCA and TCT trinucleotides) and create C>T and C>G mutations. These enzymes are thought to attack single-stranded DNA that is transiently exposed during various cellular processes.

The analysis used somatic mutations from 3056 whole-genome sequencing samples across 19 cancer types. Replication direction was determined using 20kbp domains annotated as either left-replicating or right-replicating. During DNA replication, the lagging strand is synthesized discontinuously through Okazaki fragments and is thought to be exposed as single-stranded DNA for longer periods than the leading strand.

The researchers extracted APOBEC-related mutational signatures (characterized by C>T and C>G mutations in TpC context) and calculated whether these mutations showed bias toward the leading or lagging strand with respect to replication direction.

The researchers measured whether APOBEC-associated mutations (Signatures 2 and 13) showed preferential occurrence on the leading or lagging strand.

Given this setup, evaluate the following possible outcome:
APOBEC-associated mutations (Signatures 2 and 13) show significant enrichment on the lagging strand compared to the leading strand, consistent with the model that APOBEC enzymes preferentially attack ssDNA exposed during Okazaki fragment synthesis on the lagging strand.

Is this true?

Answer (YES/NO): YES